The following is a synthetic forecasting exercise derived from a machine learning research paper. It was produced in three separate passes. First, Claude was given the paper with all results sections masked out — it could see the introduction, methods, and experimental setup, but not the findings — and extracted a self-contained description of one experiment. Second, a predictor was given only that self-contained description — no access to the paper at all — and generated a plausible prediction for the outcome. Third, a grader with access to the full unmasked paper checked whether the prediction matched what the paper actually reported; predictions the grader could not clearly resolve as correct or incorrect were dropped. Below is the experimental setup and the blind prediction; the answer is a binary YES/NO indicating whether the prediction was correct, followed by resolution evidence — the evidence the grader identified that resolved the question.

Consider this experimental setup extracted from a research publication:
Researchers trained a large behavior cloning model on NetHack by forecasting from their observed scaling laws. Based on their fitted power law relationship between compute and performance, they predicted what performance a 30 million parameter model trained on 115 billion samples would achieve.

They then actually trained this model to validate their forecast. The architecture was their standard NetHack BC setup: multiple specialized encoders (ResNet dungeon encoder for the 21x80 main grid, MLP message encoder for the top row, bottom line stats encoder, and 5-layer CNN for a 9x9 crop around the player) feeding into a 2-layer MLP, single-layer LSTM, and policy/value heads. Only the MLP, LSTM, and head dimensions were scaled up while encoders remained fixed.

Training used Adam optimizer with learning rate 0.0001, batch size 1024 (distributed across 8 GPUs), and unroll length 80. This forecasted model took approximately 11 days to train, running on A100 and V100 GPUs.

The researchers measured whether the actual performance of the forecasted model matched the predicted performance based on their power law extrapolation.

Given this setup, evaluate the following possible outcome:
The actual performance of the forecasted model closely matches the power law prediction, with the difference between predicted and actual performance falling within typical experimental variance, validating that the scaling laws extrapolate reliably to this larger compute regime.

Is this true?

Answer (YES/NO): NO